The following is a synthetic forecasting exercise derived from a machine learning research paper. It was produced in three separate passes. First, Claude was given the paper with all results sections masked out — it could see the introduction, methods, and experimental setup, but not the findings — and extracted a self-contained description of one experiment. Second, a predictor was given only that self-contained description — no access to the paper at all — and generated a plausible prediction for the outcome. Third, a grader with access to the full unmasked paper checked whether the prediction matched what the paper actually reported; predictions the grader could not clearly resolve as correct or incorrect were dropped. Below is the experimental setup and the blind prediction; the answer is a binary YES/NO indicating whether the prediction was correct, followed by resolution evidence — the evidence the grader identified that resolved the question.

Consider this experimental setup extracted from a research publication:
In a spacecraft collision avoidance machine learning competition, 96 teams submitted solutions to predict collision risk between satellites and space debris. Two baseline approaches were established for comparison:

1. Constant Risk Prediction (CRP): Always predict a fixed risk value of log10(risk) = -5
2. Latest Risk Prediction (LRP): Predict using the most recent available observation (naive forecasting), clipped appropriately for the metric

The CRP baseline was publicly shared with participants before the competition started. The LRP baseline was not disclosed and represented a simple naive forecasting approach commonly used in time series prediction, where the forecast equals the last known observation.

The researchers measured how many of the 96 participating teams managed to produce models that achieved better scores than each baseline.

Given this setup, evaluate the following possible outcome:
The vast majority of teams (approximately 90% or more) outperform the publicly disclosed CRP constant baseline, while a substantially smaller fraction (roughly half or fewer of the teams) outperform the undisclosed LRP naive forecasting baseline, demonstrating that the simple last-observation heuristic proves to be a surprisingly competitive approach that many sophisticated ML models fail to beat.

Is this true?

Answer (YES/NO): NO